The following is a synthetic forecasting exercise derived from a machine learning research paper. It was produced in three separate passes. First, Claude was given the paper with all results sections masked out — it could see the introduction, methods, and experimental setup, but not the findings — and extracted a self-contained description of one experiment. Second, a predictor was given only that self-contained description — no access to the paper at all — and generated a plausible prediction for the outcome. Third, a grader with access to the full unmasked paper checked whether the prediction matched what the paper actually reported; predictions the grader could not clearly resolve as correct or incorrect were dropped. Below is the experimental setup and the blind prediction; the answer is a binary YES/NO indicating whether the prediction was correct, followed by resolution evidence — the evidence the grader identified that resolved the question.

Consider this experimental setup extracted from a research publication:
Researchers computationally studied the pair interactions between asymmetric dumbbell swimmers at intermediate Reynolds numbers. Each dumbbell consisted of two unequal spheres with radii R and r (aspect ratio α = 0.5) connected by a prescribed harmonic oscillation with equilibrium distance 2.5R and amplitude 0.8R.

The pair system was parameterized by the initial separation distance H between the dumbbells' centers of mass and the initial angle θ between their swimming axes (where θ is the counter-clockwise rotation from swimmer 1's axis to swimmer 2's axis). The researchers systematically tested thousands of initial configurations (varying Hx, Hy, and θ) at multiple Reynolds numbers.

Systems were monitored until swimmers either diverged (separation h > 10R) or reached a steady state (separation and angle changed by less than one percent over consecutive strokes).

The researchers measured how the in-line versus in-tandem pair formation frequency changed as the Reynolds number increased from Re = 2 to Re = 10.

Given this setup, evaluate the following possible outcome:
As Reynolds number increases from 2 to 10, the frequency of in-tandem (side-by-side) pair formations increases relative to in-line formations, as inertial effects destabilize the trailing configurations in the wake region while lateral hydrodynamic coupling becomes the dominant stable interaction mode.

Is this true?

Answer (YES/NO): YES